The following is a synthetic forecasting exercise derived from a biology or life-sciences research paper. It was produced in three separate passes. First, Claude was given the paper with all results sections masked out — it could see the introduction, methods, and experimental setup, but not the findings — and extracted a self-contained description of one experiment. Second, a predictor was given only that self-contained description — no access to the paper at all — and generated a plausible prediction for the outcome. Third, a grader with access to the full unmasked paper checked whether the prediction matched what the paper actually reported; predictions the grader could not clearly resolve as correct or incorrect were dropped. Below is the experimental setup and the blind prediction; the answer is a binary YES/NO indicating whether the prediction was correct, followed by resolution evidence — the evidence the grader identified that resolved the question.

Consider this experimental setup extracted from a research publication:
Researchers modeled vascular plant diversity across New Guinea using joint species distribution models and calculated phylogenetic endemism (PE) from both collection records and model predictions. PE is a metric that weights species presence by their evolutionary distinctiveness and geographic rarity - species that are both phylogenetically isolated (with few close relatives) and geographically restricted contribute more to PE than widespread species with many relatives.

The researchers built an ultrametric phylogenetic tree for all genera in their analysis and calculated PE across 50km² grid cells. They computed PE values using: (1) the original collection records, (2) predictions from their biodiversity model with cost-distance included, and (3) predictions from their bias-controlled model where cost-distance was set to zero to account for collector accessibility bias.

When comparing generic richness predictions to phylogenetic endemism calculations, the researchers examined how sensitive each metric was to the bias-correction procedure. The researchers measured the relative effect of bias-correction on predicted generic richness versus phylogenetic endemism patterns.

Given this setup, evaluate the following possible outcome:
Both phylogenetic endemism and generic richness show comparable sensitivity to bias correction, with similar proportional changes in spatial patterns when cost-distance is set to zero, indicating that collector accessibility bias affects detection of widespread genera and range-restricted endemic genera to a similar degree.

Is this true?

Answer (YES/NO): NO